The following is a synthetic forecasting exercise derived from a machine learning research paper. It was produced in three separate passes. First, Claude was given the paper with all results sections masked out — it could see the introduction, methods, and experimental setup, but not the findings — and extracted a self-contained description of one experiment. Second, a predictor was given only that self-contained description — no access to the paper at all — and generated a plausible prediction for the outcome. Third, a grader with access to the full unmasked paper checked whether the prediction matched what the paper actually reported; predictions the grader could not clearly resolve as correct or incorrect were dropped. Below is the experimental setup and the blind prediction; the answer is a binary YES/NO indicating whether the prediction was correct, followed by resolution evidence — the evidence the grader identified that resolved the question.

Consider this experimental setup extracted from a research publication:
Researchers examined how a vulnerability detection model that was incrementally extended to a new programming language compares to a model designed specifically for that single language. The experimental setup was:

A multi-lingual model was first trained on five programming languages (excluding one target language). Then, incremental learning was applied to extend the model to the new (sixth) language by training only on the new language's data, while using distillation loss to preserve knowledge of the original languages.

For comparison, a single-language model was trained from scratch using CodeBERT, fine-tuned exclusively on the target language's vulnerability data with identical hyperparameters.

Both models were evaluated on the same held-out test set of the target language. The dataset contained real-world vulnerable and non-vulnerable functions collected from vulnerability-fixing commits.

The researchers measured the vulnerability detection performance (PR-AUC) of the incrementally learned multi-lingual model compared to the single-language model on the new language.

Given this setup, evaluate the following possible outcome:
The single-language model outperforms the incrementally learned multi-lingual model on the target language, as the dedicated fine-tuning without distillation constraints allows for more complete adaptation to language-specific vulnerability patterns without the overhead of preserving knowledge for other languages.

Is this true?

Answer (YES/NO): NO